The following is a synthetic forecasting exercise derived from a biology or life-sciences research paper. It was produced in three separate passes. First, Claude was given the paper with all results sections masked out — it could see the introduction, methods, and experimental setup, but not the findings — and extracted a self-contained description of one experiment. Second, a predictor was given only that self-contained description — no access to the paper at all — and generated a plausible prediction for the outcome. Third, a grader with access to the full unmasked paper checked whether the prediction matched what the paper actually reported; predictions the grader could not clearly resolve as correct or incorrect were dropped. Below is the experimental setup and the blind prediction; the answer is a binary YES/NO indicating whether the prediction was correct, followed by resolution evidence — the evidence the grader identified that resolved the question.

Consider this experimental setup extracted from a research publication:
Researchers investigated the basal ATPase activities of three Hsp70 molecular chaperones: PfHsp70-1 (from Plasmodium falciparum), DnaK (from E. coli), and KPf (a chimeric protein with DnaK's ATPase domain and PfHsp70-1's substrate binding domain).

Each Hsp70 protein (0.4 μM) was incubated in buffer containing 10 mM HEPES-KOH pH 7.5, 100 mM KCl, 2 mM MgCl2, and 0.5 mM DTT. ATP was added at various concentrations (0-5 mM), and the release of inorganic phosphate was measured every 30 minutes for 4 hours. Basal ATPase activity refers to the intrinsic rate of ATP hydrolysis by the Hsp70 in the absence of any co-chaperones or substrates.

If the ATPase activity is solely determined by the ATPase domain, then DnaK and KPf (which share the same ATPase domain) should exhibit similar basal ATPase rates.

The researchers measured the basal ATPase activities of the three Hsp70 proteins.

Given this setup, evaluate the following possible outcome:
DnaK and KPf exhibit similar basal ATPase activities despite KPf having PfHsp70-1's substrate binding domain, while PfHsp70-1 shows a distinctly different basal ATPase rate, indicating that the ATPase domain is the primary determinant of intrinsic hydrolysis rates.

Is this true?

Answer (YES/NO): NO